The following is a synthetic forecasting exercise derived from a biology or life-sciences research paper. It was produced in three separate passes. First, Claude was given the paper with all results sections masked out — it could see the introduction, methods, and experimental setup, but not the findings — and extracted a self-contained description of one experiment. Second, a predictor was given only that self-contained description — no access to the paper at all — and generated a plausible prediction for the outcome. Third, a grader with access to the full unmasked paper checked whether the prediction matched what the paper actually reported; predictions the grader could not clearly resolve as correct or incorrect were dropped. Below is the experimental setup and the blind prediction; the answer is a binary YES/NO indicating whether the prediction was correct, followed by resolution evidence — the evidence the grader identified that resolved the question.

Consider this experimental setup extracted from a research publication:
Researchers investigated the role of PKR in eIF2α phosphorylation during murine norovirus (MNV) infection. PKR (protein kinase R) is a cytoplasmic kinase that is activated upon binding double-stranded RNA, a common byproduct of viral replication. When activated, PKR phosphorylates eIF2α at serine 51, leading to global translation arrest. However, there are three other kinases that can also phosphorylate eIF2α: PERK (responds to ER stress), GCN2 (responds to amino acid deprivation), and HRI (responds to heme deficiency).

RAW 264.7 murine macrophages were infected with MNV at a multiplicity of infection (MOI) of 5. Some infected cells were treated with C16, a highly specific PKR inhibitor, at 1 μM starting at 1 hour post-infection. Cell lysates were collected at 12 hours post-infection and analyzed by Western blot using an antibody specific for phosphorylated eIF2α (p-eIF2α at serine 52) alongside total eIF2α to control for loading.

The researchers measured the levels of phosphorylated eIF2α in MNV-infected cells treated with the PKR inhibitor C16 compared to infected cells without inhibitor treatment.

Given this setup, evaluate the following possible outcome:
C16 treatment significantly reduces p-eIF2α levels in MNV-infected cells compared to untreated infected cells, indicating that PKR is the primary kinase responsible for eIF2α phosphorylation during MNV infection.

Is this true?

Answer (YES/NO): YES